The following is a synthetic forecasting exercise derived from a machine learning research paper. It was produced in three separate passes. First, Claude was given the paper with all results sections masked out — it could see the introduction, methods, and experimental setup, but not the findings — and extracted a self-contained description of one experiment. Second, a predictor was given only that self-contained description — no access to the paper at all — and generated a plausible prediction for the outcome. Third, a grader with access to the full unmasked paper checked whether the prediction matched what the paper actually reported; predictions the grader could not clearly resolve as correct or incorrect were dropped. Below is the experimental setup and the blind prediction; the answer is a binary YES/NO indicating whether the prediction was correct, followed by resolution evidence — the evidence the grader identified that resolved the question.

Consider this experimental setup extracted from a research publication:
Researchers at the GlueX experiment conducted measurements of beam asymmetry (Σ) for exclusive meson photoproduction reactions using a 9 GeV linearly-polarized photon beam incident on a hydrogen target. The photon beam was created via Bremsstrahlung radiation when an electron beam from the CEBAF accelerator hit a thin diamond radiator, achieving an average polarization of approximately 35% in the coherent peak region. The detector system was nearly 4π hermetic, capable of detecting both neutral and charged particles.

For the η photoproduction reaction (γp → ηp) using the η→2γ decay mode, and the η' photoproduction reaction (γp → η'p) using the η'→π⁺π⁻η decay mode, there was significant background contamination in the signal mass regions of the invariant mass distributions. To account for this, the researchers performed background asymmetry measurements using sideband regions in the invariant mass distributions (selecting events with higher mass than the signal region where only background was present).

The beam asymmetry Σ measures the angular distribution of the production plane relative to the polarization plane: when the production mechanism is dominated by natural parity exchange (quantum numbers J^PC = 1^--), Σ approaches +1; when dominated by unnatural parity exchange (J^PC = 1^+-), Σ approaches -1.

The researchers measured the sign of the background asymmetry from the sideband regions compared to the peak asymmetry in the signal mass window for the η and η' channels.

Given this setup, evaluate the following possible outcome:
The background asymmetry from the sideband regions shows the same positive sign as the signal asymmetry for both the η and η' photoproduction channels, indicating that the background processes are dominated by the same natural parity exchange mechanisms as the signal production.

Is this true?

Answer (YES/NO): NO